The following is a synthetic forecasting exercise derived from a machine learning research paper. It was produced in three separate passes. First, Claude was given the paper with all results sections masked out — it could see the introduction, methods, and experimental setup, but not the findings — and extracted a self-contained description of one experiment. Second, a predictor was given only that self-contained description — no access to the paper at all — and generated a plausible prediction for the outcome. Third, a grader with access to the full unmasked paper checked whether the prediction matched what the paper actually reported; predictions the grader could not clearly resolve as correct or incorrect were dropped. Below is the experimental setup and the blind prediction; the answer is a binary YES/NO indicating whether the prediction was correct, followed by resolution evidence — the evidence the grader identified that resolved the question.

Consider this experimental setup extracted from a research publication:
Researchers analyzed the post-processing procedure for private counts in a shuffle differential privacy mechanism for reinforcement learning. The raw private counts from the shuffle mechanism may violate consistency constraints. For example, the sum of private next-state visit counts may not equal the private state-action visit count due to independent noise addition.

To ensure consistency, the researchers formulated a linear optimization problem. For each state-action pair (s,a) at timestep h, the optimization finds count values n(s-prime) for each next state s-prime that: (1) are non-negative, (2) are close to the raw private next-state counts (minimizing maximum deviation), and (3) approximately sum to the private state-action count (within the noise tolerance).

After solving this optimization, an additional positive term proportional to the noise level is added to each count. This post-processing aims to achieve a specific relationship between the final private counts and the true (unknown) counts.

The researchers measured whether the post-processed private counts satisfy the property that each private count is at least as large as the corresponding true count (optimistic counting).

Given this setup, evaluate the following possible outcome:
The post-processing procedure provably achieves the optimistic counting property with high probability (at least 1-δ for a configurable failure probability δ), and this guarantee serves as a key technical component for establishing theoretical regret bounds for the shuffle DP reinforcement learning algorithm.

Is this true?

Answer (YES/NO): YES